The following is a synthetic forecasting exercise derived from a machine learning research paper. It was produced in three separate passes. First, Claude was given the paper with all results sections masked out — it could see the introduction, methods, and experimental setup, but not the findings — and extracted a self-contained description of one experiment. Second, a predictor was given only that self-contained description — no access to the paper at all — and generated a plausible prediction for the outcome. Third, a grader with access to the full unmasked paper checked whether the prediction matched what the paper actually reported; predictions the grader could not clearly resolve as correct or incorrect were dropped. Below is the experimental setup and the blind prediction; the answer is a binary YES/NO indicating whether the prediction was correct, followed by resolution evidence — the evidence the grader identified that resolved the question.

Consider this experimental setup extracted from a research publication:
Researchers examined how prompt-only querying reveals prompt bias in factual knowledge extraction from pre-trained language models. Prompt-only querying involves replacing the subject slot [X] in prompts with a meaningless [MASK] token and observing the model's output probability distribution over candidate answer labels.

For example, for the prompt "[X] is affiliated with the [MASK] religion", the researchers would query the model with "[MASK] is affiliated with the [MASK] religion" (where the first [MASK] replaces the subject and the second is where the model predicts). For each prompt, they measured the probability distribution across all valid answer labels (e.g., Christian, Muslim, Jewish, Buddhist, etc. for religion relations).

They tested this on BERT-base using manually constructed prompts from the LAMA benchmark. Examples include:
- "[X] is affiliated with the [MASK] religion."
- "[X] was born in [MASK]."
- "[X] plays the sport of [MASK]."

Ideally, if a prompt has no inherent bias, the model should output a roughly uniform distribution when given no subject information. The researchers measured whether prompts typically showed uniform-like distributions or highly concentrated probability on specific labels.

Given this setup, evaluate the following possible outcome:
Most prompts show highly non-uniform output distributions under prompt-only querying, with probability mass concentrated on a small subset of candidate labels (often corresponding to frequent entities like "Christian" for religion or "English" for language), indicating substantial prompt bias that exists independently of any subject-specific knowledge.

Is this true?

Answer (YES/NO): YES